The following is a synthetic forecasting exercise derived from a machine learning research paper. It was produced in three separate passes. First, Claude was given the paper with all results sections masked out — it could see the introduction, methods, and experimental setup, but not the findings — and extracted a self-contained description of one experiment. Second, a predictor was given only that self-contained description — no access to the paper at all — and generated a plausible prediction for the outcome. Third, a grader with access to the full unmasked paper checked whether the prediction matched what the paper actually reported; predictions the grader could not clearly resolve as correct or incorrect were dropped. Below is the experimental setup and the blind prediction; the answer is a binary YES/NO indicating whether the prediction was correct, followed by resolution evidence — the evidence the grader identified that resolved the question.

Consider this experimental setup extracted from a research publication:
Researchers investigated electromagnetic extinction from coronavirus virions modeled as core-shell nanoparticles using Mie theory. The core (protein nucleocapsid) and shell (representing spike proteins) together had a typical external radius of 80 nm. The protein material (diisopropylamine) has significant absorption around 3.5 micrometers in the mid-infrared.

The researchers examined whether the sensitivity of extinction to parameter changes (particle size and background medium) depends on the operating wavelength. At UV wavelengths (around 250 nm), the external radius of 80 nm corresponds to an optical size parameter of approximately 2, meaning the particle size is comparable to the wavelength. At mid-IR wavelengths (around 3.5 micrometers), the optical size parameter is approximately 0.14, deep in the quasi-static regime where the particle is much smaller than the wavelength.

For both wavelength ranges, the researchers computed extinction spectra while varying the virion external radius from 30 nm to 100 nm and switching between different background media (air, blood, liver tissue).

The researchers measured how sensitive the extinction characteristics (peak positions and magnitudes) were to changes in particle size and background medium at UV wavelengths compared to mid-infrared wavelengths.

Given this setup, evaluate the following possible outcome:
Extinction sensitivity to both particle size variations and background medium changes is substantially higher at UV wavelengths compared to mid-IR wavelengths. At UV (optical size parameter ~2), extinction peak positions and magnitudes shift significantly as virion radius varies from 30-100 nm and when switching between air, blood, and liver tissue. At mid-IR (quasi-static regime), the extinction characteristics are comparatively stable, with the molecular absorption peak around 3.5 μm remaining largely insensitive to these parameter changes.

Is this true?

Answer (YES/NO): YES